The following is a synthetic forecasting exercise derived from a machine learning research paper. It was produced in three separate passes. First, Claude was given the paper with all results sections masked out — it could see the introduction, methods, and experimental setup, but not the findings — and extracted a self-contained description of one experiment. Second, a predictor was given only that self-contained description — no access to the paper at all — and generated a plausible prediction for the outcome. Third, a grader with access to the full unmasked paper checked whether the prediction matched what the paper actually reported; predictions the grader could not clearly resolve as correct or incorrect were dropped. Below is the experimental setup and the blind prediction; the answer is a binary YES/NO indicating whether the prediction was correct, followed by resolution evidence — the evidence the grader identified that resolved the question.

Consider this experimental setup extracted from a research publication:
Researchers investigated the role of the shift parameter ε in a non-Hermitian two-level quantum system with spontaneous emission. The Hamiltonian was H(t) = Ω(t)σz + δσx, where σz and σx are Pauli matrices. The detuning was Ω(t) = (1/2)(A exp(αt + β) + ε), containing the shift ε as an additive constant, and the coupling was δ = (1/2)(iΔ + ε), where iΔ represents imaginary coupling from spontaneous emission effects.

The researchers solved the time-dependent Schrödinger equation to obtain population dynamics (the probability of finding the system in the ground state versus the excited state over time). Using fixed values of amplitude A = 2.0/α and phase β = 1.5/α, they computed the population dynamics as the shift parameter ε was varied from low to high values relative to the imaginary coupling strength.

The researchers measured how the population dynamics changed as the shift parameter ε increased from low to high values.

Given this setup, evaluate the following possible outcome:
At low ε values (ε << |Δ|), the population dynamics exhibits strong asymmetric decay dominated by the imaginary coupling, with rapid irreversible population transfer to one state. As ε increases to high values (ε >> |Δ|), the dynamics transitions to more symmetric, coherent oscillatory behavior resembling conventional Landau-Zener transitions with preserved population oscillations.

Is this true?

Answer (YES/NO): NO